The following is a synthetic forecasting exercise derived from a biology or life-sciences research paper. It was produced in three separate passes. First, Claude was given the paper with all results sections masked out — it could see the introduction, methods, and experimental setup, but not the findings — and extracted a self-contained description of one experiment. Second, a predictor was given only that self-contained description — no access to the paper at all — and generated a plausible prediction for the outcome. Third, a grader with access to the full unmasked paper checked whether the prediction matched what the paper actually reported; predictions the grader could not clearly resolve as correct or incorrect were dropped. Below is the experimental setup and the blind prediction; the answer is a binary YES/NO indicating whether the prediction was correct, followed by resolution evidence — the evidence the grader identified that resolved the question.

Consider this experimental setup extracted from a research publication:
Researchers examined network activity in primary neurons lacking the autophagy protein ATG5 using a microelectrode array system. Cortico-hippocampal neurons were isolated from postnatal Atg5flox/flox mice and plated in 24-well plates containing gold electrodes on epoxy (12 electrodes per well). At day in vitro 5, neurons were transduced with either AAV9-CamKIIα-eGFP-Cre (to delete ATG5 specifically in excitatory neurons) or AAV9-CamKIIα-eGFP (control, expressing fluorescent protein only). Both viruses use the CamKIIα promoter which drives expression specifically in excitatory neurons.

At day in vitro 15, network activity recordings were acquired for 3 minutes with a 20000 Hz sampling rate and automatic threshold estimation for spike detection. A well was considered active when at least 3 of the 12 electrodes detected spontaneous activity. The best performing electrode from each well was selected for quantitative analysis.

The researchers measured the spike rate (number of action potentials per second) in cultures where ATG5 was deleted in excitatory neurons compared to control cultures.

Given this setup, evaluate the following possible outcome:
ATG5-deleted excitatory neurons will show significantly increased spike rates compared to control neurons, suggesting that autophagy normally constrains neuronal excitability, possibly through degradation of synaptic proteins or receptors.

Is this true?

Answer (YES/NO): YES